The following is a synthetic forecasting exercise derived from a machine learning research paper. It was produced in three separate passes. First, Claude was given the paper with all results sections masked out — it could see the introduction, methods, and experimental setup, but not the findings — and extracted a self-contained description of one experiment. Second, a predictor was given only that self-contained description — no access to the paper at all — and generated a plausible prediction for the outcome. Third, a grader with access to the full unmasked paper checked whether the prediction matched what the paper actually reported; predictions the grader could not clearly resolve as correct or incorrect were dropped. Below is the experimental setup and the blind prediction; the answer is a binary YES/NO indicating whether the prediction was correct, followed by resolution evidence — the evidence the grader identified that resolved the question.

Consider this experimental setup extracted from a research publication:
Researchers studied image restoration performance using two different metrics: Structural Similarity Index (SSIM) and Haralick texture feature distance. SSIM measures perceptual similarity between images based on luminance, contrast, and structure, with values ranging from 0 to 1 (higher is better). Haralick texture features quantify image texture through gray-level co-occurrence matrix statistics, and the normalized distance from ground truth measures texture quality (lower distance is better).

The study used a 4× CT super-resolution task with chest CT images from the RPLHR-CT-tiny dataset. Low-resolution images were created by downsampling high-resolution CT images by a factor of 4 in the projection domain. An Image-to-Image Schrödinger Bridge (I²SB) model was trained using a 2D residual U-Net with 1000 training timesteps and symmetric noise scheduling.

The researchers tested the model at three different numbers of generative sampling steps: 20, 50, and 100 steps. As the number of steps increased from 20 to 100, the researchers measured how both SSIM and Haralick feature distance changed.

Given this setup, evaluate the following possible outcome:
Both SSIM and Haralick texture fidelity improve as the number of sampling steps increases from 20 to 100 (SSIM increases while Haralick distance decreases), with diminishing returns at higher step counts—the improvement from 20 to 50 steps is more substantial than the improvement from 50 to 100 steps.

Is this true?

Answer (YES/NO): NO